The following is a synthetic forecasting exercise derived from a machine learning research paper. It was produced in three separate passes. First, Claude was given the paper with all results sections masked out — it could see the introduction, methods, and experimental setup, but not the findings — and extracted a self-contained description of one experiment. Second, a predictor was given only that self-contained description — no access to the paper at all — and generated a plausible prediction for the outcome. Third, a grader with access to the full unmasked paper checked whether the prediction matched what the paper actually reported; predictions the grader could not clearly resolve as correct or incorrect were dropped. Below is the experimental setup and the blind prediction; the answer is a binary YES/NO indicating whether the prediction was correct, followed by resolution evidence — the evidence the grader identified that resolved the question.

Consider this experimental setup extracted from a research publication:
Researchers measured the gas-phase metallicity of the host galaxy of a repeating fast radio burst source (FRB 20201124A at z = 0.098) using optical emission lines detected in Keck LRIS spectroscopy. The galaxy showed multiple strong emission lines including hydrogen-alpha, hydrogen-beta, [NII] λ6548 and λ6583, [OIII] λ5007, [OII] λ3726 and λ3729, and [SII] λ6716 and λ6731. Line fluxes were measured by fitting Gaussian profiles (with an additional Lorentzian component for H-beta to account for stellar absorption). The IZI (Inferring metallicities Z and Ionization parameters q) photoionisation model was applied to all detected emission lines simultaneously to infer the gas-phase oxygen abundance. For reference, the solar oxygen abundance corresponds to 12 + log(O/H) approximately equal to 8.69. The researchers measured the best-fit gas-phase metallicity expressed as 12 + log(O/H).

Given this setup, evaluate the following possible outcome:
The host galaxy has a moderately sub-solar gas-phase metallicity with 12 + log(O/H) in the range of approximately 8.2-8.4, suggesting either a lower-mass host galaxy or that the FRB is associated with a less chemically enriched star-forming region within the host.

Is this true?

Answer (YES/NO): NO